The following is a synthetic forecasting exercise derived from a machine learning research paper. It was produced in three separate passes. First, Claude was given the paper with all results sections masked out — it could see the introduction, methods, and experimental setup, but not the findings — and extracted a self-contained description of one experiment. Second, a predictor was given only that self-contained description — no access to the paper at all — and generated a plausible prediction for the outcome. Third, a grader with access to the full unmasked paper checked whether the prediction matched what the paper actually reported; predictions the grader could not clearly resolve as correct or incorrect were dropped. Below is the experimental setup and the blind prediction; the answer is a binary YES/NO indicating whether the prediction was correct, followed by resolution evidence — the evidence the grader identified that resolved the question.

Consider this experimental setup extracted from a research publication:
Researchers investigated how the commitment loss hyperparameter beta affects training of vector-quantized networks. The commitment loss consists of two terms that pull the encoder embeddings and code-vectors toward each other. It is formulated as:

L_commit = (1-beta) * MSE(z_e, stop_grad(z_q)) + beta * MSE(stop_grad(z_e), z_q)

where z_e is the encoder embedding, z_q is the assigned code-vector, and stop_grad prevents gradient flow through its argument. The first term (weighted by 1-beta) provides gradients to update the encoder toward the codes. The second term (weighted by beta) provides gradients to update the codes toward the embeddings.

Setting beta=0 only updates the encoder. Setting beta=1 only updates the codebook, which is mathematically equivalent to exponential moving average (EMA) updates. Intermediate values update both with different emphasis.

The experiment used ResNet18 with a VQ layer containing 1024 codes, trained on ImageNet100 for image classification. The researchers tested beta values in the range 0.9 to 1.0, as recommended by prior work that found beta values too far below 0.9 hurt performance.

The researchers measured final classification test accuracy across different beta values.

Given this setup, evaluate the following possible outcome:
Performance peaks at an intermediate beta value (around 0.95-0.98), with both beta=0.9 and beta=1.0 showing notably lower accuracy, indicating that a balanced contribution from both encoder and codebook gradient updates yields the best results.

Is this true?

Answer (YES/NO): NO